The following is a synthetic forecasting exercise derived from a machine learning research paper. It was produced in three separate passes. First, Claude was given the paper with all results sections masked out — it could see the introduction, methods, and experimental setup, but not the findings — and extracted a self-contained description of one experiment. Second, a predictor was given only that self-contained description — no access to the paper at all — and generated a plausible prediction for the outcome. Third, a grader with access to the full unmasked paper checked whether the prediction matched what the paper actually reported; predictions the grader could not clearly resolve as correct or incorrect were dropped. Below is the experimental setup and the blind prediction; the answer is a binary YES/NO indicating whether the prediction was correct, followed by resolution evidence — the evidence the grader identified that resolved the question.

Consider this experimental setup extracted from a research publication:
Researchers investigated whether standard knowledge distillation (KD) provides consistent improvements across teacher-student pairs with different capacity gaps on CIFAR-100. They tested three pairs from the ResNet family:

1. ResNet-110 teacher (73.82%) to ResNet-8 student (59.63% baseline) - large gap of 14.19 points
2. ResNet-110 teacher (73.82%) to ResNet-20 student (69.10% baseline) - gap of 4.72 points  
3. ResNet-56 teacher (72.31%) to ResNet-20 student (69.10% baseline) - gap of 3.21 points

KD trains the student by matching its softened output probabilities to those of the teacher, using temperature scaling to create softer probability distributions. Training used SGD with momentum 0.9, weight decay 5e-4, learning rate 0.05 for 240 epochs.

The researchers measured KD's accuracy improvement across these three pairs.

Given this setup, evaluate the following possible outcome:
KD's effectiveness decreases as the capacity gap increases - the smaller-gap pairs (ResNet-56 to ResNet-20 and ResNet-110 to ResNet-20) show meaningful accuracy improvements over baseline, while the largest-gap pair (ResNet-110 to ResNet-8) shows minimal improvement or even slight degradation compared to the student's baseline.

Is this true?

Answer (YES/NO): NO